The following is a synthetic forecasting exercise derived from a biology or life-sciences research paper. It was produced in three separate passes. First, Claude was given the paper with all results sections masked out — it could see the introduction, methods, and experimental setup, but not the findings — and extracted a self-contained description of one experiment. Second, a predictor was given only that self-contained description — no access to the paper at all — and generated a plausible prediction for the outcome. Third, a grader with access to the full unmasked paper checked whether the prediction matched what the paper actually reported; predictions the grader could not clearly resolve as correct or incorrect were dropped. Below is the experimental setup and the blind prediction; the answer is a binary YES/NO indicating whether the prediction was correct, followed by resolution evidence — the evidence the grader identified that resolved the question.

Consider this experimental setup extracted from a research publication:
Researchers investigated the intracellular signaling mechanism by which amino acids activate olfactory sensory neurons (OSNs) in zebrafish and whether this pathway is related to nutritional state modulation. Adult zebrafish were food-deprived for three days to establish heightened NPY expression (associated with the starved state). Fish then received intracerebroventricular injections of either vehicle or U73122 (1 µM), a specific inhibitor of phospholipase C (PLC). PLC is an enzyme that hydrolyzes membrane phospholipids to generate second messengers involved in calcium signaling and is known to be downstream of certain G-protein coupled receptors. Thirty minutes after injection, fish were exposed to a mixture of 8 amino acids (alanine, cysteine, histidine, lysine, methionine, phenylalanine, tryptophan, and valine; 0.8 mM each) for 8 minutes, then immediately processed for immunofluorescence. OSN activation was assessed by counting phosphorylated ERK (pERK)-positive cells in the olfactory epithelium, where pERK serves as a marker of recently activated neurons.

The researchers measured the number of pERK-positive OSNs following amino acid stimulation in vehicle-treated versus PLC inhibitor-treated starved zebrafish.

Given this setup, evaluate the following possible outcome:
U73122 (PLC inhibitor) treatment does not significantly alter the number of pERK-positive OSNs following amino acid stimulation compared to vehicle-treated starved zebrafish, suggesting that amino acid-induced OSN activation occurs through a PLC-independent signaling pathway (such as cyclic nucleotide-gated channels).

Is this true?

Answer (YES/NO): NO